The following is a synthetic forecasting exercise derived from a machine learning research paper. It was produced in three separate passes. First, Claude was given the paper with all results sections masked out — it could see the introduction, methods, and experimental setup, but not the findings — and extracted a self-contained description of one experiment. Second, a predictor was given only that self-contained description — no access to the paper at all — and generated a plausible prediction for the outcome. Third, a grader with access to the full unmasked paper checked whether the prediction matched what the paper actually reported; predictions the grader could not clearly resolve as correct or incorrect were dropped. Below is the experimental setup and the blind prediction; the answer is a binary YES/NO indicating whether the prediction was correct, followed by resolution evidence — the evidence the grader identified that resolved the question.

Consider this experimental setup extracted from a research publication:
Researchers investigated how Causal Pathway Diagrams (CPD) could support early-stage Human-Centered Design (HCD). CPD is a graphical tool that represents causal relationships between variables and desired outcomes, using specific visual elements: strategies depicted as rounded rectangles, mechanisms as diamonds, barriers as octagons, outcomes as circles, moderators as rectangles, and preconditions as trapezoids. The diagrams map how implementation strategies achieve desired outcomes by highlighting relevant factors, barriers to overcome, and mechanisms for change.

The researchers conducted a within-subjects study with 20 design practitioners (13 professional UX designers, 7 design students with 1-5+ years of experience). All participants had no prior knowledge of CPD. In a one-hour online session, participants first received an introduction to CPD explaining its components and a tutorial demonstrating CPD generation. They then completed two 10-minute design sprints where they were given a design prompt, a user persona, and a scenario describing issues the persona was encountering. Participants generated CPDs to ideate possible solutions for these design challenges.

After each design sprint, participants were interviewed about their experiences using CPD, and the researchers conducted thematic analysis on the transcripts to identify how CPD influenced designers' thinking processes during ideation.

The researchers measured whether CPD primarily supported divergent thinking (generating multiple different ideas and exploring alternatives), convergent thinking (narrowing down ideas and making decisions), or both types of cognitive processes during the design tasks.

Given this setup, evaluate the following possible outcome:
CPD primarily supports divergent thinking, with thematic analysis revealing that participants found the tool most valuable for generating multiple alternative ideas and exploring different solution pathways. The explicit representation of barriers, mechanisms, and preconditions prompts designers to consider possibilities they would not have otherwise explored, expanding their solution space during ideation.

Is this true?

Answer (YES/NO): NO